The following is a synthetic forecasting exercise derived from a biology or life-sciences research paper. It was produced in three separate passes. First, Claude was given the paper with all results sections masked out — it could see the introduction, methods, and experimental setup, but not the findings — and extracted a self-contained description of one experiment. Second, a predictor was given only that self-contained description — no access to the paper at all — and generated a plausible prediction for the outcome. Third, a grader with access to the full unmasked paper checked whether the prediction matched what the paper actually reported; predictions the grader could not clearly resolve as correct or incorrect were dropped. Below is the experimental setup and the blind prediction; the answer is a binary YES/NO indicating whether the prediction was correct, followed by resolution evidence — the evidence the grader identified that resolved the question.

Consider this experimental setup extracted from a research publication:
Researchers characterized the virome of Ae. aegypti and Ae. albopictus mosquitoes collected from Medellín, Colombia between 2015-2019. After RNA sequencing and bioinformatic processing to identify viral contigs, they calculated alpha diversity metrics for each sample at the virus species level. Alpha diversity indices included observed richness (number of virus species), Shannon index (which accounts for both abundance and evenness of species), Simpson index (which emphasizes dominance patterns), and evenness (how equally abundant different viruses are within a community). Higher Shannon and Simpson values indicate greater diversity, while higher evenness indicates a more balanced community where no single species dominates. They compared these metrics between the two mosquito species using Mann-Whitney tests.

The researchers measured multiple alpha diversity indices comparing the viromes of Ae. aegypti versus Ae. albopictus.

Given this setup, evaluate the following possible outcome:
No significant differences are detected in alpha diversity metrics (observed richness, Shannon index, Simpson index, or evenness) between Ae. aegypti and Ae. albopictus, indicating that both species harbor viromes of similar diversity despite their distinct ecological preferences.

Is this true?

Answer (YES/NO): NO